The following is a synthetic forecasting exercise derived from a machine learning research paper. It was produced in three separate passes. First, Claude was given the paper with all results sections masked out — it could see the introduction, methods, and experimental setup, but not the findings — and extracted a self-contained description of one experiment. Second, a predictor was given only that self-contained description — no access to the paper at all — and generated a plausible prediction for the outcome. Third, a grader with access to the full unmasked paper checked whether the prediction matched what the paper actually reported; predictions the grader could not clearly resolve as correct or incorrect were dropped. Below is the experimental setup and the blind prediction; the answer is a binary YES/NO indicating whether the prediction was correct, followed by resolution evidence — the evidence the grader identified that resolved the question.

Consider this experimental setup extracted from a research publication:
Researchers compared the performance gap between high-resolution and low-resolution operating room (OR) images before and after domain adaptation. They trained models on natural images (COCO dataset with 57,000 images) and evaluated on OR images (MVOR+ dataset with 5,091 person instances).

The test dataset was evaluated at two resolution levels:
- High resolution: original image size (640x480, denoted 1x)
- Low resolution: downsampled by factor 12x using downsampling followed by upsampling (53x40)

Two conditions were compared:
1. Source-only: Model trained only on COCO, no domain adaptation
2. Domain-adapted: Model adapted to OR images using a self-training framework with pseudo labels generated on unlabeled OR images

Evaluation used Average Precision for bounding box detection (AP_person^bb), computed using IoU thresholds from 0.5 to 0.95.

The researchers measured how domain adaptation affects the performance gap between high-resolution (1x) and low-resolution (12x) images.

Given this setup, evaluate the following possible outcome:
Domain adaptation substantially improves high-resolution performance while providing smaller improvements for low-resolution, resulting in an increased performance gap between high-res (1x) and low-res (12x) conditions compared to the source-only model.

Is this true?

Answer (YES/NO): NO